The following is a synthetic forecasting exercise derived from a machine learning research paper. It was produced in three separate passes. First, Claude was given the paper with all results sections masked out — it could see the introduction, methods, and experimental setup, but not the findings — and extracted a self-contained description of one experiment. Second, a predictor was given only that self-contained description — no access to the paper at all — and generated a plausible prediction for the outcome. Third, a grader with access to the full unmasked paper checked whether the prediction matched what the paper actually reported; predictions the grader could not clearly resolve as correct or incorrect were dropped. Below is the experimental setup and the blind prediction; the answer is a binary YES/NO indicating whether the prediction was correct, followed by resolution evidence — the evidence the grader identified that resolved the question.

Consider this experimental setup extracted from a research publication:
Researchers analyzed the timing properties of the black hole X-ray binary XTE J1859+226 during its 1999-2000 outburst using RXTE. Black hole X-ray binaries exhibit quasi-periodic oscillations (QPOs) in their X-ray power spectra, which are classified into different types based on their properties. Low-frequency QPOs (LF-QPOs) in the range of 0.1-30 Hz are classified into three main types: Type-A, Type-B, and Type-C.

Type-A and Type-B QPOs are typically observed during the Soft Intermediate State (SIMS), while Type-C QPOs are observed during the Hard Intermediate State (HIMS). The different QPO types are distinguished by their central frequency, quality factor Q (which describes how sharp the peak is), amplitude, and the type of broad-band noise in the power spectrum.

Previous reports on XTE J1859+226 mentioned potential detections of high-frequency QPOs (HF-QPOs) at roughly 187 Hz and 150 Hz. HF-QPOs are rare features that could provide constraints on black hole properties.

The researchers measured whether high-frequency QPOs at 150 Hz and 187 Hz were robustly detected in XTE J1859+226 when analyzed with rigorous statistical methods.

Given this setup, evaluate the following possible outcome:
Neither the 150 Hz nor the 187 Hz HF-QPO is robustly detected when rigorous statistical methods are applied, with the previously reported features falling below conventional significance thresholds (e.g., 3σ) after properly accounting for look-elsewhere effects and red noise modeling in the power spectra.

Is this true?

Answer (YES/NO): YES